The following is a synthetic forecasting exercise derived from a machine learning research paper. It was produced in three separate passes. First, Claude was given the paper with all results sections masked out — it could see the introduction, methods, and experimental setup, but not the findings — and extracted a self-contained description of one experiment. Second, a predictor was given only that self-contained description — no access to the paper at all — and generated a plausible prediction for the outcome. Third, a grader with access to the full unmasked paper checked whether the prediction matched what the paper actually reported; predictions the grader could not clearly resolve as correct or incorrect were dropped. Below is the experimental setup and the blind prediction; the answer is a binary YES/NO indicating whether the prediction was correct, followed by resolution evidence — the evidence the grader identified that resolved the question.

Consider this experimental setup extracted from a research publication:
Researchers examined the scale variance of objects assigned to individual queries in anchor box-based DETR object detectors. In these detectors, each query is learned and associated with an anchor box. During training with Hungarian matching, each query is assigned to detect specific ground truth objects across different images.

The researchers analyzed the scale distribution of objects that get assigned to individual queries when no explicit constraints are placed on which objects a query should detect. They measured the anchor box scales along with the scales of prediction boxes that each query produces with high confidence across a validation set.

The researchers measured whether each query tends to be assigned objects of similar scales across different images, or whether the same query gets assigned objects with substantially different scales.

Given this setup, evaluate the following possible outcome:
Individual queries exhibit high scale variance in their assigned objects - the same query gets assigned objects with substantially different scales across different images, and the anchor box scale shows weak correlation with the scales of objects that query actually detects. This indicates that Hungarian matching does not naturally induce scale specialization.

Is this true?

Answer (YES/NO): YES